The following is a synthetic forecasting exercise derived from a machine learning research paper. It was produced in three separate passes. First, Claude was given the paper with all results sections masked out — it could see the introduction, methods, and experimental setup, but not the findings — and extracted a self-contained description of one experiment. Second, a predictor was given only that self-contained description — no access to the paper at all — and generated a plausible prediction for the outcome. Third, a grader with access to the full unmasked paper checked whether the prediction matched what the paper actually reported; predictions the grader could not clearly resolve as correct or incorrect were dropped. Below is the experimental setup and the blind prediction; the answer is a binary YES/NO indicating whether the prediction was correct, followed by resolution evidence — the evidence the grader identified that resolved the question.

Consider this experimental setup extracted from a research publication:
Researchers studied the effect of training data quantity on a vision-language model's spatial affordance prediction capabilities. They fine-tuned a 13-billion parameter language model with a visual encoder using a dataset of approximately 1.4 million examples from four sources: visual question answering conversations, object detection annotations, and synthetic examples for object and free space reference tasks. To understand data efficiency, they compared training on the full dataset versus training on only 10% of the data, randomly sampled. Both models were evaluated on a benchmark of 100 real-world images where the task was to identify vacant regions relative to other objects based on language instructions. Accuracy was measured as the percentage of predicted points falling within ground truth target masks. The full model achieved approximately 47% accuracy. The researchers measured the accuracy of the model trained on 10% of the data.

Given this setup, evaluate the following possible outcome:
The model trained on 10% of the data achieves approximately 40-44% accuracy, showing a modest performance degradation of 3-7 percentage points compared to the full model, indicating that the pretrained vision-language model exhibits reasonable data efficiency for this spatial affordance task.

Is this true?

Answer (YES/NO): NO